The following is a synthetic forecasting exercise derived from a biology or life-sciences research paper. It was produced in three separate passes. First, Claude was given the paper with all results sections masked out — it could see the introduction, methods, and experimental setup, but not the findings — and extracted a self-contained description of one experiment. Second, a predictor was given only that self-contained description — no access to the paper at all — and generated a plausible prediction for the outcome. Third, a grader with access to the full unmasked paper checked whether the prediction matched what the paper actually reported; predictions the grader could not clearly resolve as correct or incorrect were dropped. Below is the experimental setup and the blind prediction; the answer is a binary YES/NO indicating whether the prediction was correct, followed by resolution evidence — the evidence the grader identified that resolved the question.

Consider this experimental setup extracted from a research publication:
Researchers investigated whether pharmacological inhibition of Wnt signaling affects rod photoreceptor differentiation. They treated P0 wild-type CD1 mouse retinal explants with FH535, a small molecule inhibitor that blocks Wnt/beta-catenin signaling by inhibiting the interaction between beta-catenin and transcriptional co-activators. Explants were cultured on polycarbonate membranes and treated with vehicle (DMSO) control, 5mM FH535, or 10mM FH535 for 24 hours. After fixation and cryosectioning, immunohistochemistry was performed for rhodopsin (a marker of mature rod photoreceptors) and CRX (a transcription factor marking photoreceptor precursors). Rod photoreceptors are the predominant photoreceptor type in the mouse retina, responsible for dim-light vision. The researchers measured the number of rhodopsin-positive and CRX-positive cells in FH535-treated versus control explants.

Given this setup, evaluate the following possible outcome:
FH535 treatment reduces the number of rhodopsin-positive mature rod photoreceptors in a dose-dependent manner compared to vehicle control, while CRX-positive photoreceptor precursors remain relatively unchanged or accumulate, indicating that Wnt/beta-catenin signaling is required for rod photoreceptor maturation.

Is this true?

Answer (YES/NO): NO